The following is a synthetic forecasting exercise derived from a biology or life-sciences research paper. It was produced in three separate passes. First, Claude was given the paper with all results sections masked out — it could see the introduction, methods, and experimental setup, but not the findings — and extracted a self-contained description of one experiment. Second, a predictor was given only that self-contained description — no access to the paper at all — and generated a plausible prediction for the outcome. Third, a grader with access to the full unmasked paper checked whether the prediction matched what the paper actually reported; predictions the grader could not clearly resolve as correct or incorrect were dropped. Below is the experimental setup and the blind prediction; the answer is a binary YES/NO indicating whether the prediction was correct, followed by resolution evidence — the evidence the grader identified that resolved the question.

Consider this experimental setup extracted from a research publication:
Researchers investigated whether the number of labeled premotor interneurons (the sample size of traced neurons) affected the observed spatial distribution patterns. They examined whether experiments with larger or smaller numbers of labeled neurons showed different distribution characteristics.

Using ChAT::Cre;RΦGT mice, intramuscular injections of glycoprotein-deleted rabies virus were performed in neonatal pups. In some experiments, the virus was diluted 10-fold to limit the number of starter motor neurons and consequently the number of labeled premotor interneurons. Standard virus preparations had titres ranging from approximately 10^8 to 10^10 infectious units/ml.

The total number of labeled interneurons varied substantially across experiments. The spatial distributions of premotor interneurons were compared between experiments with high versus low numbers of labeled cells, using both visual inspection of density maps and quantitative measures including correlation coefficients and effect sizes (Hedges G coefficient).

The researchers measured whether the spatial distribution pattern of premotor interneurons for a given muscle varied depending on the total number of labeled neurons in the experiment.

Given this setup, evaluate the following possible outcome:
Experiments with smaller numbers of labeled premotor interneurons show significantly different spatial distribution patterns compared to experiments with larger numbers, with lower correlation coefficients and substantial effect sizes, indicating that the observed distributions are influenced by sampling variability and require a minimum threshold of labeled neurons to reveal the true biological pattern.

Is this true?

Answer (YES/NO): NO